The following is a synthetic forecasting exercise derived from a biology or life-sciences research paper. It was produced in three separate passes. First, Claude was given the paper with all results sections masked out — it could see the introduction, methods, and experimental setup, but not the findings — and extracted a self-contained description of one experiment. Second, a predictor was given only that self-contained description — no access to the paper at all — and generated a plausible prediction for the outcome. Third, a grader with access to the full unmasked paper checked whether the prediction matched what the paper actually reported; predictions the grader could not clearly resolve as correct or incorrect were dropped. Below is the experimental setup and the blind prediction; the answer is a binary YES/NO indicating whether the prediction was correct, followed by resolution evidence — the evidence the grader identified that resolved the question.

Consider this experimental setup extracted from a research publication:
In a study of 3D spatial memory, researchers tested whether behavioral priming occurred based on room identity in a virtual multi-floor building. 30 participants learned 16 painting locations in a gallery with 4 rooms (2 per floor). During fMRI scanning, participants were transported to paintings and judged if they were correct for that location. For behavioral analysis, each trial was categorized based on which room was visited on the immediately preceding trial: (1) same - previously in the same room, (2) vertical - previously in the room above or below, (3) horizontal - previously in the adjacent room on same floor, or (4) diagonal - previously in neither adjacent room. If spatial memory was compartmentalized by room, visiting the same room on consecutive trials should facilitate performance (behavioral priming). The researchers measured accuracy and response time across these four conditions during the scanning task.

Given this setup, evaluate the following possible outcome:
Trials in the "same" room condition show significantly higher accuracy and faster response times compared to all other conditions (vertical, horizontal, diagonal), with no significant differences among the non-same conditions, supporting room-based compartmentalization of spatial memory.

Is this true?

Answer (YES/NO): YES